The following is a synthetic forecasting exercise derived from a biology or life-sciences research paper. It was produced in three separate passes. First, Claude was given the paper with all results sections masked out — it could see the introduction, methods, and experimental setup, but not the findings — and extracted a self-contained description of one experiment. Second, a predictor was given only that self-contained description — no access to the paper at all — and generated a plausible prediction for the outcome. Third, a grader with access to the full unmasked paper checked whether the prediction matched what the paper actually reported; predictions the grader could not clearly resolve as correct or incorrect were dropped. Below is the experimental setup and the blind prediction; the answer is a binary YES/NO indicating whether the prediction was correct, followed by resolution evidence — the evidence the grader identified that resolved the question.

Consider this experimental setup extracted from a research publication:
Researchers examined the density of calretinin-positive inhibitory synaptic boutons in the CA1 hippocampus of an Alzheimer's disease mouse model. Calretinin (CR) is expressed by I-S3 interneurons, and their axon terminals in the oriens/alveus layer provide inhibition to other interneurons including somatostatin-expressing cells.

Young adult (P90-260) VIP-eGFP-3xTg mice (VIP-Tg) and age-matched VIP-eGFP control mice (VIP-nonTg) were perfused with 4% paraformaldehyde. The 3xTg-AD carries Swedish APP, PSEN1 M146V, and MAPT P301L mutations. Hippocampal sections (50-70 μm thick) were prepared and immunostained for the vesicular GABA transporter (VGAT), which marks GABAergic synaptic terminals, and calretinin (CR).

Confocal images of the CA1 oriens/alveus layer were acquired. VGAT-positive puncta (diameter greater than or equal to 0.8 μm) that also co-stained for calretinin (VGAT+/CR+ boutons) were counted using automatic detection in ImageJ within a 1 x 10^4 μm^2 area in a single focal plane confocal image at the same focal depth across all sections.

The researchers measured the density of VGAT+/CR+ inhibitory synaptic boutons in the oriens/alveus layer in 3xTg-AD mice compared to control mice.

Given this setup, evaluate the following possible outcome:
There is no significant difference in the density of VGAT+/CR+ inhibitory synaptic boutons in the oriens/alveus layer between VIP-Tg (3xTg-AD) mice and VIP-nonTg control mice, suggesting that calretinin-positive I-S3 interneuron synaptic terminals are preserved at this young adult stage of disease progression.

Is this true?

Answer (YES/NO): YES